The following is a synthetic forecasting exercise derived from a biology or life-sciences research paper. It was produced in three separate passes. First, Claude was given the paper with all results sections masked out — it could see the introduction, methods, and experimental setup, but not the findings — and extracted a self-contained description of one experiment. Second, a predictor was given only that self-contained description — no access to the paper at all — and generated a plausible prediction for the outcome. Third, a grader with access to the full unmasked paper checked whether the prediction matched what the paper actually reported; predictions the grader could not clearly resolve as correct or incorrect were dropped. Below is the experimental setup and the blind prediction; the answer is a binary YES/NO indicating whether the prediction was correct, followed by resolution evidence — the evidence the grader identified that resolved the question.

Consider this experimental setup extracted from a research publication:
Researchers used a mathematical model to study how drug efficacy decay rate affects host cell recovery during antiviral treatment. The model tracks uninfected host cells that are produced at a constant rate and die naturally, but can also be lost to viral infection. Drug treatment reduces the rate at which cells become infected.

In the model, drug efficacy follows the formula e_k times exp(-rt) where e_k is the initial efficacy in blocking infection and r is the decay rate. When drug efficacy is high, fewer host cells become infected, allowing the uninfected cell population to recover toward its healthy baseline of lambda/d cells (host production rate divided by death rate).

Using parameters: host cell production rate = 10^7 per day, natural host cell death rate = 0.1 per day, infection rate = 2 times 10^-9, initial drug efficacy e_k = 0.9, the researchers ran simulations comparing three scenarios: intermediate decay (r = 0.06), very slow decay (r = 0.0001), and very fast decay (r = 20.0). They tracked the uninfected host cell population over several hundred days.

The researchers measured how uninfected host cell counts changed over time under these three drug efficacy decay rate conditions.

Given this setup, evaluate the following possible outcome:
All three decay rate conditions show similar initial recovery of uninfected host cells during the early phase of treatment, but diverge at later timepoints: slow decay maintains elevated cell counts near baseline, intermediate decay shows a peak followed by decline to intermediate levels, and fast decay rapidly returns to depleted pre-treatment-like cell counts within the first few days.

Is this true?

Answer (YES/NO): NO